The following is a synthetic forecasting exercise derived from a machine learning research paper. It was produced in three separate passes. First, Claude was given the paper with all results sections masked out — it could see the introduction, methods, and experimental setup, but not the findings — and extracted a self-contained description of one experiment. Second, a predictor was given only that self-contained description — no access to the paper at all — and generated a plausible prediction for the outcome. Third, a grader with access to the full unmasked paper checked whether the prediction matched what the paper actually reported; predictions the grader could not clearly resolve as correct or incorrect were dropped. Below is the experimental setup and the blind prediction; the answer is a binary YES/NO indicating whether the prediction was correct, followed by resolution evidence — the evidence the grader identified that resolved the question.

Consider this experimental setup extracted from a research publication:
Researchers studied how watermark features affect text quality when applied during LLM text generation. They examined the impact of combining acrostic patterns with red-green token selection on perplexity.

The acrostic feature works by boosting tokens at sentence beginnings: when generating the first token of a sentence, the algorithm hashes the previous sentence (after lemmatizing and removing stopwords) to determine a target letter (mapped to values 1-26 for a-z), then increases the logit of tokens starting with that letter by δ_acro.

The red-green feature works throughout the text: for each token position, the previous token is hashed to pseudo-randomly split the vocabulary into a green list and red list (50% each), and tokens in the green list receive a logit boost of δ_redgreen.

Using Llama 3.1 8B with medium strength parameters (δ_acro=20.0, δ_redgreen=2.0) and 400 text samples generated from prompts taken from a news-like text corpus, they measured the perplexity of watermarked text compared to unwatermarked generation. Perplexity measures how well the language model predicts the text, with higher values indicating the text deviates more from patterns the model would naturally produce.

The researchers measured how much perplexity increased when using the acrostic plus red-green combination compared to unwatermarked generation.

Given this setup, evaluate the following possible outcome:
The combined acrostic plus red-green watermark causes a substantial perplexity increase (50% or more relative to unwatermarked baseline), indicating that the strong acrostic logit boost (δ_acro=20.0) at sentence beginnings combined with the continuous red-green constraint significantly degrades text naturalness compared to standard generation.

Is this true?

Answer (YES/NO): NO